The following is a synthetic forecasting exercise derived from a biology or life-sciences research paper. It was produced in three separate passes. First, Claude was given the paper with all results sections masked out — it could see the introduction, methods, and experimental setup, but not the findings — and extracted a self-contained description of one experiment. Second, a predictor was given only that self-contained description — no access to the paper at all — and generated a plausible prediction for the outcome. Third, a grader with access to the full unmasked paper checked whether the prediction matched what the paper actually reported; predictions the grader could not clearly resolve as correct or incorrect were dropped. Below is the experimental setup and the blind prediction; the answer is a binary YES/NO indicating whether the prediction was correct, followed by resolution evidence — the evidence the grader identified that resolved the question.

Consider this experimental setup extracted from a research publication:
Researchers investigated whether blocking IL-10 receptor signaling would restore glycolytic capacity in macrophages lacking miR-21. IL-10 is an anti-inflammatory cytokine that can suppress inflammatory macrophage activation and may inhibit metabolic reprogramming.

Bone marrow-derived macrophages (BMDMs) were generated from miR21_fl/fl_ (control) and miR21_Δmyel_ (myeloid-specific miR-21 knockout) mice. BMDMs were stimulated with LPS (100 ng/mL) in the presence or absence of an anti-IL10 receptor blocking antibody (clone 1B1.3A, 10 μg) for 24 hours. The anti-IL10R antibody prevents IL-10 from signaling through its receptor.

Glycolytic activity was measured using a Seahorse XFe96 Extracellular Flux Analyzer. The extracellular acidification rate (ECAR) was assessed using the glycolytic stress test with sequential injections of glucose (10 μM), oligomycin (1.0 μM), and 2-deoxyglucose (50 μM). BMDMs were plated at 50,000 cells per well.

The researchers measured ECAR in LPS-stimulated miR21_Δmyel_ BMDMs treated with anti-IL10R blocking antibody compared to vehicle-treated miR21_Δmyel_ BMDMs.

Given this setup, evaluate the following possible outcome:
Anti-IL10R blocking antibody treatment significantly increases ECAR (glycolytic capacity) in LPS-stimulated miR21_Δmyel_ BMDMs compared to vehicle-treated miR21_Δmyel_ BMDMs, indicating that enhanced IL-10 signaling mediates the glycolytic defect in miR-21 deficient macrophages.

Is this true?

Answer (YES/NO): YES